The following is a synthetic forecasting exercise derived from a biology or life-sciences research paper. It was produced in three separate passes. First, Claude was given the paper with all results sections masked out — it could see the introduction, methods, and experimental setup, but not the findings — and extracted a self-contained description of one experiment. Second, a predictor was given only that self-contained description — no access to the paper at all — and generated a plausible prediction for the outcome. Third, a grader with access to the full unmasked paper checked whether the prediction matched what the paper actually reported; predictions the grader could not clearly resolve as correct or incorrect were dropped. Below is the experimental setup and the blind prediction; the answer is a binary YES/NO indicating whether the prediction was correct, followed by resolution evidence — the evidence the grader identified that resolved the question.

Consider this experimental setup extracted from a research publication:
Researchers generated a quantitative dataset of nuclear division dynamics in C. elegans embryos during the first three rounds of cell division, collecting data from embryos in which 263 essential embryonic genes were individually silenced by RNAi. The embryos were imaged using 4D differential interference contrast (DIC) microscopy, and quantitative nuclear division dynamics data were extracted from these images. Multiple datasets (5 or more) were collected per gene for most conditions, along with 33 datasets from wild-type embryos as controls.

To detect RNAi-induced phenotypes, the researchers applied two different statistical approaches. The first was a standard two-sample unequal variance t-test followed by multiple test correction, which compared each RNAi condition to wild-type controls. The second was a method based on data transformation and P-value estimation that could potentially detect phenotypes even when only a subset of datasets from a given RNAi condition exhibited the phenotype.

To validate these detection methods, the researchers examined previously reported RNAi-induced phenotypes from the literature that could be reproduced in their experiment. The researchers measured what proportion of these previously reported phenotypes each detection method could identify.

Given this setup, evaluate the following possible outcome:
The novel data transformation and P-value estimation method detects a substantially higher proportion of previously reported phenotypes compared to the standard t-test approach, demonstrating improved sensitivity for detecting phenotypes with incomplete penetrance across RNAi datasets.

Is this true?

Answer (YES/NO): YES